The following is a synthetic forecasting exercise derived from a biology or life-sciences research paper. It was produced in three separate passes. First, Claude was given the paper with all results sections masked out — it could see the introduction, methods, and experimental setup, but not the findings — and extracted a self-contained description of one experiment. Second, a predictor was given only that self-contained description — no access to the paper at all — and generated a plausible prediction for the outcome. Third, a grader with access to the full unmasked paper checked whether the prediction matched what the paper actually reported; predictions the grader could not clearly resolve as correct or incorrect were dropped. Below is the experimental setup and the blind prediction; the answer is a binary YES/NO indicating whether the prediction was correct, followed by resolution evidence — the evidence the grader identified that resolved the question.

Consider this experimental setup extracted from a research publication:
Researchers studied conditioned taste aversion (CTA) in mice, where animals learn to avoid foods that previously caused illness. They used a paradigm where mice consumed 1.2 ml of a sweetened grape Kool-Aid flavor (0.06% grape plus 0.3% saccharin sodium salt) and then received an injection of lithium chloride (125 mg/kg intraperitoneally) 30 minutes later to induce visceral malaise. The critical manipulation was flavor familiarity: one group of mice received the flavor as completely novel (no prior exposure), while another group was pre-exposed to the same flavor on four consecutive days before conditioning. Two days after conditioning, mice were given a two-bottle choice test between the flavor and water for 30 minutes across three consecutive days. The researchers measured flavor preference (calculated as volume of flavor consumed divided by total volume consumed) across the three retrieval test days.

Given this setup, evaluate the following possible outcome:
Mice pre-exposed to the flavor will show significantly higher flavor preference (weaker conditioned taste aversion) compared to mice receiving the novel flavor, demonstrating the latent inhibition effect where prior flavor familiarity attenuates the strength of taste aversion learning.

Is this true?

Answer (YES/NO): YES